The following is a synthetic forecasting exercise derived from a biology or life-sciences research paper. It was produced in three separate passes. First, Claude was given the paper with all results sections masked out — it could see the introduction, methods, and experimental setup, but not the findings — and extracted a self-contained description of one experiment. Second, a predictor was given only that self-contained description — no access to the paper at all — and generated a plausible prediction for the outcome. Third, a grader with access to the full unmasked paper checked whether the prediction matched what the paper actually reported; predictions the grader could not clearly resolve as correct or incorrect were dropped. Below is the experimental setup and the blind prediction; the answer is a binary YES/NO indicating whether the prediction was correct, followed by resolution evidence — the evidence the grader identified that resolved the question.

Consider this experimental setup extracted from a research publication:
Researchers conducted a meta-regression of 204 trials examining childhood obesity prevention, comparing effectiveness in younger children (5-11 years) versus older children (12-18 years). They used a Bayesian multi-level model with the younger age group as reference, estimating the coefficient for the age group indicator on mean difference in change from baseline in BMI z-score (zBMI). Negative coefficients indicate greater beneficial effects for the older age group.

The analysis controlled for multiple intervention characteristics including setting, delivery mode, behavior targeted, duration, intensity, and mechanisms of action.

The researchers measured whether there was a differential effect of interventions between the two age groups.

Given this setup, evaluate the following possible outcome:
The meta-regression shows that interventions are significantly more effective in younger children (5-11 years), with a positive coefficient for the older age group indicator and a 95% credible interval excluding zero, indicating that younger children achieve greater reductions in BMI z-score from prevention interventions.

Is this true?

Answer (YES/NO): NO